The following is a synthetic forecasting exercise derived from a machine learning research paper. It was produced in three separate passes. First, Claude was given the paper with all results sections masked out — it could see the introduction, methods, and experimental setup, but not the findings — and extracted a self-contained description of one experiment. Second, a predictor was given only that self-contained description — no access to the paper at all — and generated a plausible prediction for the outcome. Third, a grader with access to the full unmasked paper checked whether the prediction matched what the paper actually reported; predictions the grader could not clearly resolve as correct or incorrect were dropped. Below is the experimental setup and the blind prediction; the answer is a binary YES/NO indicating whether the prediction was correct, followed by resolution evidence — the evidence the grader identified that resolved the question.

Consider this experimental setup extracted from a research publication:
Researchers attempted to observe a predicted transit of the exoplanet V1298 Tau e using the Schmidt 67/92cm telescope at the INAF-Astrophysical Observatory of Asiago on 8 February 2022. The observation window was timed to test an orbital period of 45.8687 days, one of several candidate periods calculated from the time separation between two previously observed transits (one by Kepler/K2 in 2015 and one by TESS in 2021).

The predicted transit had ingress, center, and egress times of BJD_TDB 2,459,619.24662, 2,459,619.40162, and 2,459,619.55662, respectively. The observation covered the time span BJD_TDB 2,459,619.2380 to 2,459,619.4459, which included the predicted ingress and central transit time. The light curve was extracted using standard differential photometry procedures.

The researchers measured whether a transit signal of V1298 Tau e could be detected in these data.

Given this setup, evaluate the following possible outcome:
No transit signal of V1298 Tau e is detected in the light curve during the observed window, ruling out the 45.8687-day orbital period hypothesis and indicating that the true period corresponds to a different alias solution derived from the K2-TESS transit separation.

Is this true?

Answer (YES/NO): NO